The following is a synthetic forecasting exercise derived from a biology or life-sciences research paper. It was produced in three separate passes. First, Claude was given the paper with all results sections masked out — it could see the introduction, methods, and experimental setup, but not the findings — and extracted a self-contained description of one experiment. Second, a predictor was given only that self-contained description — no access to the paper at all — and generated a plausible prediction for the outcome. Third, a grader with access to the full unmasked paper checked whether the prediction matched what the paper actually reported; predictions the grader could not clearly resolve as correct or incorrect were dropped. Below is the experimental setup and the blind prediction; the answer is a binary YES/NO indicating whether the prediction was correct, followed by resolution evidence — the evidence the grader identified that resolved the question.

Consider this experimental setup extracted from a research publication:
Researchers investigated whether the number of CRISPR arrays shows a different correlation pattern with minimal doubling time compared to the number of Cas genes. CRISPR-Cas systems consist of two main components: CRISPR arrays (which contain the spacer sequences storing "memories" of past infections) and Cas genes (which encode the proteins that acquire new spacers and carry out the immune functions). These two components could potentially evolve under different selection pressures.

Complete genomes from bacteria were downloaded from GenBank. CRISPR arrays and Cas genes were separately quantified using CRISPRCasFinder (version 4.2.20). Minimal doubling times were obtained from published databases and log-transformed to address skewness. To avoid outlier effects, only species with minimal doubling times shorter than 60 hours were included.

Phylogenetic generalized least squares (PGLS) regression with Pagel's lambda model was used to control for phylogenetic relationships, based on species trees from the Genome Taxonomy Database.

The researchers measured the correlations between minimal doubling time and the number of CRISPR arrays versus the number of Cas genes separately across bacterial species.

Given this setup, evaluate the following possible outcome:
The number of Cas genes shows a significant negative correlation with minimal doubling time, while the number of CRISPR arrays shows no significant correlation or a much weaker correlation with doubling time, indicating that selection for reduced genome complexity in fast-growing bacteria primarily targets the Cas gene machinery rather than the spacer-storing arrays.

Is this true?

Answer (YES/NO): NO